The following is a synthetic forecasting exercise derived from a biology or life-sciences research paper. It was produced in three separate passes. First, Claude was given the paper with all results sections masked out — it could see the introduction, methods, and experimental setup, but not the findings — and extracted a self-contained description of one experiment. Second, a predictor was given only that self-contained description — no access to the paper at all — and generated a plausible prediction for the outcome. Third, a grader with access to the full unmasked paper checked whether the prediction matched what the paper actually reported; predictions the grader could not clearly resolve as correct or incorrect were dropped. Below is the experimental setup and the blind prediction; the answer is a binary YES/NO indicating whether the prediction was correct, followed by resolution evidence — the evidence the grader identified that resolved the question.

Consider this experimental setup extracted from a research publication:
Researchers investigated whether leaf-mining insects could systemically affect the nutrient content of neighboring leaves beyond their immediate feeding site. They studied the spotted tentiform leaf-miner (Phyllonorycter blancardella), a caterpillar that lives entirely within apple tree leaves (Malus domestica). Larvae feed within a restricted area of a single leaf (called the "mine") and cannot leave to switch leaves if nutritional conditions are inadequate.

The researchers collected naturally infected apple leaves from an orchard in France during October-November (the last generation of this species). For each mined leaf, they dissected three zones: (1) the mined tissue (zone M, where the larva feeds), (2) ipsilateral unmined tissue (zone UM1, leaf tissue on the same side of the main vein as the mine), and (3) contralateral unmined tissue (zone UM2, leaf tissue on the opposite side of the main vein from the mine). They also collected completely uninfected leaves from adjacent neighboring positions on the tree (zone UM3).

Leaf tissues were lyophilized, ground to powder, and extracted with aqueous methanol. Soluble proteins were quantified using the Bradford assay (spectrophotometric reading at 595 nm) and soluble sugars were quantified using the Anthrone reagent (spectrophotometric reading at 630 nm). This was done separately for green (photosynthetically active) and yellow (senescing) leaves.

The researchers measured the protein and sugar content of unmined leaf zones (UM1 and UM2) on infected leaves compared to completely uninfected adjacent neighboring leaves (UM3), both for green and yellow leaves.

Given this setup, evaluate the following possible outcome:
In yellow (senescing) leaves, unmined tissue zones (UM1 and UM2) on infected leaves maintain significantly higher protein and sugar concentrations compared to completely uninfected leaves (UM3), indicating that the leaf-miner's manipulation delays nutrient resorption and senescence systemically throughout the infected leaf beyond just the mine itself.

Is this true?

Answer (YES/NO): NO